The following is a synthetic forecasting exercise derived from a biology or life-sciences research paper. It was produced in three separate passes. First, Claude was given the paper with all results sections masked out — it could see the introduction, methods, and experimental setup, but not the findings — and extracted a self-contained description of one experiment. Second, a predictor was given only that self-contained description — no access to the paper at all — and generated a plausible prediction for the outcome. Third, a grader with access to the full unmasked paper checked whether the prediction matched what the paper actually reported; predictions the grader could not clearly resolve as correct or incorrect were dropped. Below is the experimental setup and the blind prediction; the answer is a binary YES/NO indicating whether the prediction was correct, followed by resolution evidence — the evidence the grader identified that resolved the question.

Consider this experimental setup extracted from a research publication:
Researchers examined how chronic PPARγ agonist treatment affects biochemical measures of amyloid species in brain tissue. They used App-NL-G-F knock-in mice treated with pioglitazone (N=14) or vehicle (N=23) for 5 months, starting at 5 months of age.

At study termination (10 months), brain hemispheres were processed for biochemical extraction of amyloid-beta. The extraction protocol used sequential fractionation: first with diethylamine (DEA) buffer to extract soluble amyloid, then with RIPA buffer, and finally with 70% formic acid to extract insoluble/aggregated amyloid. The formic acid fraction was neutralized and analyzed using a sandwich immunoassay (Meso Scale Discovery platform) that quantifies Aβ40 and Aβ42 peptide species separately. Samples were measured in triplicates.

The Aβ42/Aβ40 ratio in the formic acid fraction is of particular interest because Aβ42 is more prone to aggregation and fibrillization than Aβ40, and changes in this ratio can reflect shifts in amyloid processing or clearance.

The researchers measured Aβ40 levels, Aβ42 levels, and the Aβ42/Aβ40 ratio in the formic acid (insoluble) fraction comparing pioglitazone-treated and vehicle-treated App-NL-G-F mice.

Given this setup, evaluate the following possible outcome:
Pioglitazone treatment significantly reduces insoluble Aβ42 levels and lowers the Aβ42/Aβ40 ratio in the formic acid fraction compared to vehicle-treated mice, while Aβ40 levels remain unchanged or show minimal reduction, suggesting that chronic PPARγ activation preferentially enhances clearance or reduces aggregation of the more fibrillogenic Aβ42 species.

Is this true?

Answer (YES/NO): NO